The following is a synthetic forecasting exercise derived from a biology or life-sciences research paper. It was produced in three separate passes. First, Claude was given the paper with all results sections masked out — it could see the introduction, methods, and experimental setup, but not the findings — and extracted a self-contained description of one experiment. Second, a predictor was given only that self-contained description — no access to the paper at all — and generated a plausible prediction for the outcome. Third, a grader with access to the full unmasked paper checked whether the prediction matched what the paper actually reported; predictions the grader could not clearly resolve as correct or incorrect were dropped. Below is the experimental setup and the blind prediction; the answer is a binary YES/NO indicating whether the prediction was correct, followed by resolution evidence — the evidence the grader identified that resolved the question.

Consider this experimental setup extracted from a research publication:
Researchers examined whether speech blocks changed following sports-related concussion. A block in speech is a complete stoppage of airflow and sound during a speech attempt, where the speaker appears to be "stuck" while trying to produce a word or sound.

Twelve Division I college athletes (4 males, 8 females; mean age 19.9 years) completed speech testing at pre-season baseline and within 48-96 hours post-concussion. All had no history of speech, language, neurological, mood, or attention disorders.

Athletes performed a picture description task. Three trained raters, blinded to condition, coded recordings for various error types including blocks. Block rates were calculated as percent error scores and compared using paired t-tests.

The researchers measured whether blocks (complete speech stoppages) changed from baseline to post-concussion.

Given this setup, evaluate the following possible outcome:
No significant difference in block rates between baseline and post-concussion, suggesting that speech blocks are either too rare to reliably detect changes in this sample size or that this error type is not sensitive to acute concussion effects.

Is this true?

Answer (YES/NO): YES